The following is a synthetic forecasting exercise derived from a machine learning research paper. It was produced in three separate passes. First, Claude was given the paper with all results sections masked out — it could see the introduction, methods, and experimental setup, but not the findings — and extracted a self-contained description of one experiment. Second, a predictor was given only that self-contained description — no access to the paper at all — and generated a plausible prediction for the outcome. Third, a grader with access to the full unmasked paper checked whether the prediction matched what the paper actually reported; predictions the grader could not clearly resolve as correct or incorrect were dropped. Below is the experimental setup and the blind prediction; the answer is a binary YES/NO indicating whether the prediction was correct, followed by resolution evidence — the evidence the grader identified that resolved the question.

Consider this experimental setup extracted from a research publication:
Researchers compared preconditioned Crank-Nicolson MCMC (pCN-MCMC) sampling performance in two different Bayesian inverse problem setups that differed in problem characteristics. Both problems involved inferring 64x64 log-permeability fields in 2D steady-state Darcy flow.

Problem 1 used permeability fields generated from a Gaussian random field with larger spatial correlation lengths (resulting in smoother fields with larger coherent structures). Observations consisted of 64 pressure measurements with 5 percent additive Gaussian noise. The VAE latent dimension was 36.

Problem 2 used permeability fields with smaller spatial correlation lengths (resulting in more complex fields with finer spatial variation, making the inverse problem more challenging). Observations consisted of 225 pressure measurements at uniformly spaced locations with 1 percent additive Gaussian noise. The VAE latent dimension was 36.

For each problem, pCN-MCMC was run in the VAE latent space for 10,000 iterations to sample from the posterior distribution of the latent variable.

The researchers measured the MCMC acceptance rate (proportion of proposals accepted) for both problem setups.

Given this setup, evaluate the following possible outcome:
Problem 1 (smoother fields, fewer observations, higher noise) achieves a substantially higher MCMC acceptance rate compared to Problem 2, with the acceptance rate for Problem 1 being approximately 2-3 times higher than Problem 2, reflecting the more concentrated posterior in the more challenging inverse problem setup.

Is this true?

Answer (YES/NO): NO